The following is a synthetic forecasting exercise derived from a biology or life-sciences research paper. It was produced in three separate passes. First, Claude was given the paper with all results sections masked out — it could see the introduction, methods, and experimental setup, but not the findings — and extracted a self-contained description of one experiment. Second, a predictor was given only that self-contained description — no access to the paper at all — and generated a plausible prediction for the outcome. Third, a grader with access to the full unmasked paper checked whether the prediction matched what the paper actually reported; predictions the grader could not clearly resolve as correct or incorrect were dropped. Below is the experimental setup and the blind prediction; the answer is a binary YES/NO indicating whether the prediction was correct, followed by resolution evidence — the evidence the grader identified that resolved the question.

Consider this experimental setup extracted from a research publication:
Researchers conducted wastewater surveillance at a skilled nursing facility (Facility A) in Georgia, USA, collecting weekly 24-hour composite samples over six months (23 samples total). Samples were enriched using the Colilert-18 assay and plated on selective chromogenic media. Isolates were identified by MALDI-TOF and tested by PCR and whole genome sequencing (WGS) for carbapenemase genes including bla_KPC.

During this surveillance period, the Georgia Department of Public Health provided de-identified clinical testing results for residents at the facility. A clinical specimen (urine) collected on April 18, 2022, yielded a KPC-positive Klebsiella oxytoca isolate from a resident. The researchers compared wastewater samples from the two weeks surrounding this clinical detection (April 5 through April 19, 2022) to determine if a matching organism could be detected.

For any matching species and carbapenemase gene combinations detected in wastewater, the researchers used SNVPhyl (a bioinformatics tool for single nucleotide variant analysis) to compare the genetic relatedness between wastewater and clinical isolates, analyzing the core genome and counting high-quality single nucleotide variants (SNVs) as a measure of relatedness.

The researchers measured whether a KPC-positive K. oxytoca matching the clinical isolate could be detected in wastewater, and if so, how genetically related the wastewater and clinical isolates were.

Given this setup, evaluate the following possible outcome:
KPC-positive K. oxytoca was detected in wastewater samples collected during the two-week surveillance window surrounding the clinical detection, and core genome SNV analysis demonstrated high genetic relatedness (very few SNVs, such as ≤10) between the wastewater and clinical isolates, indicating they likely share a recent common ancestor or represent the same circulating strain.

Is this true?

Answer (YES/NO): YES